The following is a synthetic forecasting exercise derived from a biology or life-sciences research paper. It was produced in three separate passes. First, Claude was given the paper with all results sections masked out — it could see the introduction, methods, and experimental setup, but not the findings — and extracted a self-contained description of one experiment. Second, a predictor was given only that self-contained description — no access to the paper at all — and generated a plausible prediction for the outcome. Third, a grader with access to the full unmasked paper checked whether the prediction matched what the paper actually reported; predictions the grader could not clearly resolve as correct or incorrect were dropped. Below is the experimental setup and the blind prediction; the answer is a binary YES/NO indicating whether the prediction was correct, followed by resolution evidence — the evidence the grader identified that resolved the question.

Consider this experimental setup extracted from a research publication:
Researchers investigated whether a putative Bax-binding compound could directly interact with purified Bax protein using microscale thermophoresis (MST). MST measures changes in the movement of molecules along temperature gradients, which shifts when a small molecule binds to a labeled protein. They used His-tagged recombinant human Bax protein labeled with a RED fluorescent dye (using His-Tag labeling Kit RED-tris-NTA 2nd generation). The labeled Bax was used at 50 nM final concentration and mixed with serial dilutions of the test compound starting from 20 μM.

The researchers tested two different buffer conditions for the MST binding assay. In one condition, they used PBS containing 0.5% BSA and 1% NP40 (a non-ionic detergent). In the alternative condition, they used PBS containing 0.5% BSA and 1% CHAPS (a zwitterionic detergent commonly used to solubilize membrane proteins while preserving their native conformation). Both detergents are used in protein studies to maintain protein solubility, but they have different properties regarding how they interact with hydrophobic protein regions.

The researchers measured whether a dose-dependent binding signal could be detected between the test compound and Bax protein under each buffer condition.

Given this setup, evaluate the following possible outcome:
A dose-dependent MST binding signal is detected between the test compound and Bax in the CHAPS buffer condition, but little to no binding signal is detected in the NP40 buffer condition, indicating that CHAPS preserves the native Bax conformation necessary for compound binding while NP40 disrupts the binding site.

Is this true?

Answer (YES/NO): NO